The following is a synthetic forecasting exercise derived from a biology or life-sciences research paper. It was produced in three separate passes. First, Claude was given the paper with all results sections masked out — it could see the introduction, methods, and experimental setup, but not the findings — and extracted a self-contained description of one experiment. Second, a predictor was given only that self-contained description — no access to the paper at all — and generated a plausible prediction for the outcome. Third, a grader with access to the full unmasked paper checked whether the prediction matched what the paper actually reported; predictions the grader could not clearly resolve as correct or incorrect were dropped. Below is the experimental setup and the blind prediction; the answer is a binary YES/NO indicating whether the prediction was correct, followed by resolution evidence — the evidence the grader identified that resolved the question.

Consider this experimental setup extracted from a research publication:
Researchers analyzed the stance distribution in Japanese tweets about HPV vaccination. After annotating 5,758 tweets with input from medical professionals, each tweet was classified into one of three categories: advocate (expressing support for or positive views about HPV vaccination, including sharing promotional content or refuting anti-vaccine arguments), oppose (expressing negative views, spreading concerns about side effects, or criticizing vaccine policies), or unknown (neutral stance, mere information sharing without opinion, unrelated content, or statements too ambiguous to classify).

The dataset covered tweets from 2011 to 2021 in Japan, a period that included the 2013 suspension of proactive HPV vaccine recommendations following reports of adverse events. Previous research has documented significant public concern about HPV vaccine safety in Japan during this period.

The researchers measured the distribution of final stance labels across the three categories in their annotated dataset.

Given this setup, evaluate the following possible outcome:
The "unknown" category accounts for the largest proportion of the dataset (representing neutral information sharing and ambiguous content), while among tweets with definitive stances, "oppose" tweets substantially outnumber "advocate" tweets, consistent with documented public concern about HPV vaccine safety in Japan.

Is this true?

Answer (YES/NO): NO